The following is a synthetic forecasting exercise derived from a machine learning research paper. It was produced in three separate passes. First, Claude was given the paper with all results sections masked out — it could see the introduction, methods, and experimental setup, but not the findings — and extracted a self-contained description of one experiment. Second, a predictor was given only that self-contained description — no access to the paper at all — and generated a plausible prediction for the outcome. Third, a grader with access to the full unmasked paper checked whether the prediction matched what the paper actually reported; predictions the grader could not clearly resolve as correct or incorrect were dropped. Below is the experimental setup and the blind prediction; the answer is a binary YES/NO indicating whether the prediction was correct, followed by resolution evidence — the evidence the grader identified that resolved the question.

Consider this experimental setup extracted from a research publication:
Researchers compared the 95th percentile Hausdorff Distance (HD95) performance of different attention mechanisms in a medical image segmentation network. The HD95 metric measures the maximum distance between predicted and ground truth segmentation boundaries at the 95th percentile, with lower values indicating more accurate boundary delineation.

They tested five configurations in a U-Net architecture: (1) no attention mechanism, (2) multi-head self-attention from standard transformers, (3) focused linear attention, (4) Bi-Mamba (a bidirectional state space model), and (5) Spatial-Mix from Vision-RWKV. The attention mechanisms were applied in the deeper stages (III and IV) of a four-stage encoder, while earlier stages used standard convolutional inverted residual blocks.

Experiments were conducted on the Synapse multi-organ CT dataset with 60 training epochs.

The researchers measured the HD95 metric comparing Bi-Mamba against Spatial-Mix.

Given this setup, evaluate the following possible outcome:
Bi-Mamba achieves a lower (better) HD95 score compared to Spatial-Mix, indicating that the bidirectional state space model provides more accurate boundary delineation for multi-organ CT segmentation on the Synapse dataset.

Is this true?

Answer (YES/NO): YES